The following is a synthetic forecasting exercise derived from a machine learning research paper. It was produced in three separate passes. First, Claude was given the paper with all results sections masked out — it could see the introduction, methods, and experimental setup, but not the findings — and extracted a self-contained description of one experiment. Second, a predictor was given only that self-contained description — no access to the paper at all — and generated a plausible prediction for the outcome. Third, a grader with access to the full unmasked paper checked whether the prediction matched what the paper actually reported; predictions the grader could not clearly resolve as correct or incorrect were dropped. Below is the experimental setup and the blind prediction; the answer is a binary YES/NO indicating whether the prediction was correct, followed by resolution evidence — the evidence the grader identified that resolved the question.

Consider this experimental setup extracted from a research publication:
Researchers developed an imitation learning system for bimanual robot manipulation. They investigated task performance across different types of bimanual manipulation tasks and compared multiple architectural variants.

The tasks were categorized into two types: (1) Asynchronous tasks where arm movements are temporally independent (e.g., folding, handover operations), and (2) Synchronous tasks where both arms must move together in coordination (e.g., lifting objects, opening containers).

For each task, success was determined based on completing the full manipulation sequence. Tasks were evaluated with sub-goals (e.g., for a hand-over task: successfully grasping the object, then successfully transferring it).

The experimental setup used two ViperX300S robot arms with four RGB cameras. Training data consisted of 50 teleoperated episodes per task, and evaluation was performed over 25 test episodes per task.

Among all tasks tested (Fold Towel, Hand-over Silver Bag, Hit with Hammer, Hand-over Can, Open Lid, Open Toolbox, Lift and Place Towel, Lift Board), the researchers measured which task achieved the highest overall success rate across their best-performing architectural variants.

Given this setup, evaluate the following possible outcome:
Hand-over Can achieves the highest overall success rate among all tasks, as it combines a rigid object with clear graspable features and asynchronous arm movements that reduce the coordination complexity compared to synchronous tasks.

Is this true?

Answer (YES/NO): NO